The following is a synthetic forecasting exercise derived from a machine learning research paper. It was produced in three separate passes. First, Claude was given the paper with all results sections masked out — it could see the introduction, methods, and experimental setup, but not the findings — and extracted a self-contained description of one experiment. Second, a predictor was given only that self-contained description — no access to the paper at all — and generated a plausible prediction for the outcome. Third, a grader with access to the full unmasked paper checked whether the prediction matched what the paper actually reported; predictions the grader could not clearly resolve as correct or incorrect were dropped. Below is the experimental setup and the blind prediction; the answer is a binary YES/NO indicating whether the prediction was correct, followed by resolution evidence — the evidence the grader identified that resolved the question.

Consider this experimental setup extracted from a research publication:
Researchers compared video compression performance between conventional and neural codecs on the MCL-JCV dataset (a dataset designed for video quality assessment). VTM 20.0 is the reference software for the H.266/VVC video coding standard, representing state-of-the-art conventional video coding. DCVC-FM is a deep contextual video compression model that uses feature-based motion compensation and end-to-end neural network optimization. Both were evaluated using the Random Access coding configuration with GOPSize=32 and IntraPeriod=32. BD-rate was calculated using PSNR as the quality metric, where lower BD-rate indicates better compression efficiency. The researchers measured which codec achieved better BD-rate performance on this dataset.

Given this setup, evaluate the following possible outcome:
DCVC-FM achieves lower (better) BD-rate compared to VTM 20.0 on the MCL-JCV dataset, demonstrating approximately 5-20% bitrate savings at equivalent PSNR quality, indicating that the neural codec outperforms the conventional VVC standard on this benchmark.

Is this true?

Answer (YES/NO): NO